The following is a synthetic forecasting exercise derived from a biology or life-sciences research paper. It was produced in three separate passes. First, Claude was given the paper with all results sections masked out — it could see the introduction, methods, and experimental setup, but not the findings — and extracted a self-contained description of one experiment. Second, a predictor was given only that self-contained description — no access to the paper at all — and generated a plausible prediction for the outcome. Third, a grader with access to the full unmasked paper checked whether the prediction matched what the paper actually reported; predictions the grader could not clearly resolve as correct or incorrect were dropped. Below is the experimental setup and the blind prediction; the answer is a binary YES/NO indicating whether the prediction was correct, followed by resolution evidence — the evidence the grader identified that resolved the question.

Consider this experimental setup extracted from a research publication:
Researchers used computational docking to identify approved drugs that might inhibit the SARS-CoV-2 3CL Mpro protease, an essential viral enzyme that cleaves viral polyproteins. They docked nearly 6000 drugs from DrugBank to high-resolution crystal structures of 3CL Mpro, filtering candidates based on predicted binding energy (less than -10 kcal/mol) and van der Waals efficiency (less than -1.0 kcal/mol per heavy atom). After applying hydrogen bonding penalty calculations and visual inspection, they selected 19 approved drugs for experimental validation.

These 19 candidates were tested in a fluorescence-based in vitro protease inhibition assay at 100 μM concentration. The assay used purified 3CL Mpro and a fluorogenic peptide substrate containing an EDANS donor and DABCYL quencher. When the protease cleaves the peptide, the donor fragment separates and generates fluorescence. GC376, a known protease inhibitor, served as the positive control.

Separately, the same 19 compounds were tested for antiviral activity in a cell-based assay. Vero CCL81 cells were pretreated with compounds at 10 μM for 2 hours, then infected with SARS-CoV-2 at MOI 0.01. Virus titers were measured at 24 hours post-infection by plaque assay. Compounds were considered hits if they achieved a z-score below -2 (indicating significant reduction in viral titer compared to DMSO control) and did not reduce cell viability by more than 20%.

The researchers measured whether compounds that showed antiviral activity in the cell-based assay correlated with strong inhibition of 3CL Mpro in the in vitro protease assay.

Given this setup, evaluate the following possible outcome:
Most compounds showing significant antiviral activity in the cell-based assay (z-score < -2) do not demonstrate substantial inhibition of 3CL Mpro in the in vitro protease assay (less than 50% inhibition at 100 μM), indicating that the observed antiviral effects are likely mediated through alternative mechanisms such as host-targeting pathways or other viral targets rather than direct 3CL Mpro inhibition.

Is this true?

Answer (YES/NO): YES